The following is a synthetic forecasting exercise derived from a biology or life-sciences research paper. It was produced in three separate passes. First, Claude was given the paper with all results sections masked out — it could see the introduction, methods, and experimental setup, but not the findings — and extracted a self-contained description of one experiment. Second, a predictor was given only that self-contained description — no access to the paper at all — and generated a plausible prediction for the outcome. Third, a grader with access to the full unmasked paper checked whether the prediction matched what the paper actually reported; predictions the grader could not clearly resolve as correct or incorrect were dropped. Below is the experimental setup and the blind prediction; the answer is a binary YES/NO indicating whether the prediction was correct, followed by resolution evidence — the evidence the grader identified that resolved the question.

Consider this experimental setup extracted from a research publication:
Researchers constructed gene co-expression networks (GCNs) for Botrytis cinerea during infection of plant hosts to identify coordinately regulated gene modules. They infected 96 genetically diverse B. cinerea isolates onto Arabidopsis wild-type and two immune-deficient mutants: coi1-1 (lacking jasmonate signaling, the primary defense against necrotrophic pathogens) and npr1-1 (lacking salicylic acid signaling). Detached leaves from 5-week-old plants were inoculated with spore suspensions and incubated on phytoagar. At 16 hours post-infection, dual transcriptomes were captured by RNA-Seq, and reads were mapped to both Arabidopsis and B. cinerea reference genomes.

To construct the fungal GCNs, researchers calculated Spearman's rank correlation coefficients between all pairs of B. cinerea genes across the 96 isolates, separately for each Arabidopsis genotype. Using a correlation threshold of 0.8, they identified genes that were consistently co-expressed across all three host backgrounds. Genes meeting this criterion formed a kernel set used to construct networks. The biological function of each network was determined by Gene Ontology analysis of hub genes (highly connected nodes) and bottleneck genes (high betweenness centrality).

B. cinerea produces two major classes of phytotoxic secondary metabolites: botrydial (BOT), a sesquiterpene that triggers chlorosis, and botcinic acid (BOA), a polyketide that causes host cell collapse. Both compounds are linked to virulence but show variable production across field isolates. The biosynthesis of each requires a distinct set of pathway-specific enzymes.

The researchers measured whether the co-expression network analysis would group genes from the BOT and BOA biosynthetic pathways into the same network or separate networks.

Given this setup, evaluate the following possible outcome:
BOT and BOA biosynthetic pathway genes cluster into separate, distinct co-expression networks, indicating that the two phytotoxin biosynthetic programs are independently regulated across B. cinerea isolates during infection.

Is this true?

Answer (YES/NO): YES